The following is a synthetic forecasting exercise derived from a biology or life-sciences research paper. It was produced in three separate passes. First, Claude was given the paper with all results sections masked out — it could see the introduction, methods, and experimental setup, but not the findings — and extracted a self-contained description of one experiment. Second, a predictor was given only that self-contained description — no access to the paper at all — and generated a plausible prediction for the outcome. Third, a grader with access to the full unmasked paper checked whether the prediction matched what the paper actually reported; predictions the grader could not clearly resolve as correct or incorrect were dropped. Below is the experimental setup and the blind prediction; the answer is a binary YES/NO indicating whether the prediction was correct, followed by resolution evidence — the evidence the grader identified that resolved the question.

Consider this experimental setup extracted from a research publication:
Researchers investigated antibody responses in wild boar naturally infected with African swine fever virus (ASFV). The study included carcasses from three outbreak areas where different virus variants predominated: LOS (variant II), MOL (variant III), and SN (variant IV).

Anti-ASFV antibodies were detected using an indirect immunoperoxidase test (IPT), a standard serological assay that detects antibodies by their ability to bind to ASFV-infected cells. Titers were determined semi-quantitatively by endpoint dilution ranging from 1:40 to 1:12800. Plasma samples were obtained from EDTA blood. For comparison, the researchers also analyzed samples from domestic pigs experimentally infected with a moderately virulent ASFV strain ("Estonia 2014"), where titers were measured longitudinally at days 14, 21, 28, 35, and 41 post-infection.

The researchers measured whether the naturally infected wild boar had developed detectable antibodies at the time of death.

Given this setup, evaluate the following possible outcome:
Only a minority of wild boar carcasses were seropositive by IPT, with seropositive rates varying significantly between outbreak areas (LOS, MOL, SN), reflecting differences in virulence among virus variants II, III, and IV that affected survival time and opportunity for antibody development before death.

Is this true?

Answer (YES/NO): NO